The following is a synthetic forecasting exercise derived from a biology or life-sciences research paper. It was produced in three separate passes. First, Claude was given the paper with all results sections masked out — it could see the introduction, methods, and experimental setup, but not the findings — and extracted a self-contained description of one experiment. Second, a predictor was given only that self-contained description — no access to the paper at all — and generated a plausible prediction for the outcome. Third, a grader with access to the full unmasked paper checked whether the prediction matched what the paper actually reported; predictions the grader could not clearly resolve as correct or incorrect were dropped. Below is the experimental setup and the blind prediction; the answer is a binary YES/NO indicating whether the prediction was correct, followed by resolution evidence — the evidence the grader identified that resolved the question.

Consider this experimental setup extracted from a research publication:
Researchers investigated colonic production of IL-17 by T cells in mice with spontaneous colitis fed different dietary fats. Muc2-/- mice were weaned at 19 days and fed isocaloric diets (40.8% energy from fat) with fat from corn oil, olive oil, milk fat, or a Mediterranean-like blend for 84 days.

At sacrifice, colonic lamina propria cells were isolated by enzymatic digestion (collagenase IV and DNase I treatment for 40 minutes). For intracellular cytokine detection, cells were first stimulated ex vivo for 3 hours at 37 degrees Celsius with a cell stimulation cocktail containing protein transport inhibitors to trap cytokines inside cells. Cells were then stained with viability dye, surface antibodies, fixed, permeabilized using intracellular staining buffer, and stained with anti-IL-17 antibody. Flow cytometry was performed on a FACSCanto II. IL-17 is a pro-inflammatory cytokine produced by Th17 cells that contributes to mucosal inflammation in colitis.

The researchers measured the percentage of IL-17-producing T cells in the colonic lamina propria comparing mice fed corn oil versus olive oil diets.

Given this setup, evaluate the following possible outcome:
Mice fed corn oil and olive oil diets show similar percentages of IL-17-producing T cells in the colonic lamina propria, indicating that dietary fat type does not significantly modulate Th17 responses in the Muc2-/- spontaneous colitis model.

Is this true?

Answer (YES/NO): NO